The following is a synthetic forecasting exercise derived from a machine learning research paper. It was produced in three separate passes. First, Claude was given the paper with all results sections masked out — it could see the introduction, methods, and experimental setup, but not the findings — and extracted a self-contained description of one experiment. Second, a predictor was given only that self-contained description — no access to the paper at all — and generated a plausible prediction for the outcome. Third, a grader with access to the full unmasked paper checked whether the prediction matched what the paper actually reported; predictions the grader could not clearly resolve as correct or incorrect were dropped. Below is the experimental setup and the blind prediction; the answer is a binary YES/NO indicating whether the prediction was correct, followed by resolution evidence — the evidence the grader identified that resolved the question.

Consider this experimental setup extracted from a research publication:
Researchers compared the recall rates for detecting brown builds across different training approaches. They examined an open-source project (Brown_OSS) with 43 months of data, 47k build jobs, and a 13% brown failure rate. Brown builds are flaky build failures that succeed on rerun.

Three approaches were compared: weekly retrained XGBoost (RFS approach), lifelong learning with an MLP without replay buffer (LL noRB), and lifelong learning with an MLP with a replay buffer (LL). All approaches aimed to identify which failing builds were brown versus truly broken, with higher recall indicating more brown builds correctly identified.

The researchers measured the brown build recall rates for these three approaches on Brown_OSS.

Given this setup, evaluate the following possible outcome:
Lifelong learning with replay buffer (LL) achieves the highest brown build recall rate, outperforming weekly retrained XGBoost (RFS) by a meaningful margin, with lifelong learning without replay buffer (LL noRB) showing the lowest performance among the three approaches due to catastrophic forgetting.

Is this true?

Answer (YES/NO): NO